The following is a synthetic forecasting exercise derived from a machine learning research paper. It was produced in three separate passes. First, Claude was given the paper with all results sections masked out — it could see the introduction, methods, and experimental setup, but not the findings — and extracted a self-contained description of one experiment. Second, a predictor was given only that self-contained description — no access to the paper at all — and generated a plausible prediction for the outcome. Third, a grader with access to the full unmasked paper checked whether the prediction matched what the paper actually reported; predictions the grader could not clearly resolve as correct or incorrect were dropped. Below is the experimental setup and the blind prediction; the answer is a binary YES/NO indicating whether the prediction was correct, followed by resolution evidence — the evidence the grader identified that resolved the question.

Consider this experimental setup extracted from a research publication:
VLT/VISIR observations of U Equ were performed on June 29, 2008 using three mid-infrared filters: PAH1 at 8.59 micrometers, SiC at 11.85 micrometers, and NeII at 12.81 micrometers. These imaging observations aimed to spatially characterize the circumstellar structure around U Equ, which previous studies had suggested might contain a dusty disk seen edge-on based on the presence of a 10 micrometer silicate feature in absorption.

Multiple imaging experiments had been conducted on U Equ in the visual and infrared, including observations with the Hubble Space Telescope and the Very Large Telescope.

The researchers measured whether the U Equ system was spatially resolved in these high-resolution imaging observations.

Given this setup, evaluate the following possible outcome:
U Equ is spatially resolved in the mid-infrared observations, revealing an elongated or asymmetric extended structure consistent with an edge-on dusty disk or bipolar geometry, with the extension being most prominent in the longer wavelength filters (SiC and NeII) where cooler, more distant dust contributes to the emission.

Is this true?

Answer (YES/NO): NO